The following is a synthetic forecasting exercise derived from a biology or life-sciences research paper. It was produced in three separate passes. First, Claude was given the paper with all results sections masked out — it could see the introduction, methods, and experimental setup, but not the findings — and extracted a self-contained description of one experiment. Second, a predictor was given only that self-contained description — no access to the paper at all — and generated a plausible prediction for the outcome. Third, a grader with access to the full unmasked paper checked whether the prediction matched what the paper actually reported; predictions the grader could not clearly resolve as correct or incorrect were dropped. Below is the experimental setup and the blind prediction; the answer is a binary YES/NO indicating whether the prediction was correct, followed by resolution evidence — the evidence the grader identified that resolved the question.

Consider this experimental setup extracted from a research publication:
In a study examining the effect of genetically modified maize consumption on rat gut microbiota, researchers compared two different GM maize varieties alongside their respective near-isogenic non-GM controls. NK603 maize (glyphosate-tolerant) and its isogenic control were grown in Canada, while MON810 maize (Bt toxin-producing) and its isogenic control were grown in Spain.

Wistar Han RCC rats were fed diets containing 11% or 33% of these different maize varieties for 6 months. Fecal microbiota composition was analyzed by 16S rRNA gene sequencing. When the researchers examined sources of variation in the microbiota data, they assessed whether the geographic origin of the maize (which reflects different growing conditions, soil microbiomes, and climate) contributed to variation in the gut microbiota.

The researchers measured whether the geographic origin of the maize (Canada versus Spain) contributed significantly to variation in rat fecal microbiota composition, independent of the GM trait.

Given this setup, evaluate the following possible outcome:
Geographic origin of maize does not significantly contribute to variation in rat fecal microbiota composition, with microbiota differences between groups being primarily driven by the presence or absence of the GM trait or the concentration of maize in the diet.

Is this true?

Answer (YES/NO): NO